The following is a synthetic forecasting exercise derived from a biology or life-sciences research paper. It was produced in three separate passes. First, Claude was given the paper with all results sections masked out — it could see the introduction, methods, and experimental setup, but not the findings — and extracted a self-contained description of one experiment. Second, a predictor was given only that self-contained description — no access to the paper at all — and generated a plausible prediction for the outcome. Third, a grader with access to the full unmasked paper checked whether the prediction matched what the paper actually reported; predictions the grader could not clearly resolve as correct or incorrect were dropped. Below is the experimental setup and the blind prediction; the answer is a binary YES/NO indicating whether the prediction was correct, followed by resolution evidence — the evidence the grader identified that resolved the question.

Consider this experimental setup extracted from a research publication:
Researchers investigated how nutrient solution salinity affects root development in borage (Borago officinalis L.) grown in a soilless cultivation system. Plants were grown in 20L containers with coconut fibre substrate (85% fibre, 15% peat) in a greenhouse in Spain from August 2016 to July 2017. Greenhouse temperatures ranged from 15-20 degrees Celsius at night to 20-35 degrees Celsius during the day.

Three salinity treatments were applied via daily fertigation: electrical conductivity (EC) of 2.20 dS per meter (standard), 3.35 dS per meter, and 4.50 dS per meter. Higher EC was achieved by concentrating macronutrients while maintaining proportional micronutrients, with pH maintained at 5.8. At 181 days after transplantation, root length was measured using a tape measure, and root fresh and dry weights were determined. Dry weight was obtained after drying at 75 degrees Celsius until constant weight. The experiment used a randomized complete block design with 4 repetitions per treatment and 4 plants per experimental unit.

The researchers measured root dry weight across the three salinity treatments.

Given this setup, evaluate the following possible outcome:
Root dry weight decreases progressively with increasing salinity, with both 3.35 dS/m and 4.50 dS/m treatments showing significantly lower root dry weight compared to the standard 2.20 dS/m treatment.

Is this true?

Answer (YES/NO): NO